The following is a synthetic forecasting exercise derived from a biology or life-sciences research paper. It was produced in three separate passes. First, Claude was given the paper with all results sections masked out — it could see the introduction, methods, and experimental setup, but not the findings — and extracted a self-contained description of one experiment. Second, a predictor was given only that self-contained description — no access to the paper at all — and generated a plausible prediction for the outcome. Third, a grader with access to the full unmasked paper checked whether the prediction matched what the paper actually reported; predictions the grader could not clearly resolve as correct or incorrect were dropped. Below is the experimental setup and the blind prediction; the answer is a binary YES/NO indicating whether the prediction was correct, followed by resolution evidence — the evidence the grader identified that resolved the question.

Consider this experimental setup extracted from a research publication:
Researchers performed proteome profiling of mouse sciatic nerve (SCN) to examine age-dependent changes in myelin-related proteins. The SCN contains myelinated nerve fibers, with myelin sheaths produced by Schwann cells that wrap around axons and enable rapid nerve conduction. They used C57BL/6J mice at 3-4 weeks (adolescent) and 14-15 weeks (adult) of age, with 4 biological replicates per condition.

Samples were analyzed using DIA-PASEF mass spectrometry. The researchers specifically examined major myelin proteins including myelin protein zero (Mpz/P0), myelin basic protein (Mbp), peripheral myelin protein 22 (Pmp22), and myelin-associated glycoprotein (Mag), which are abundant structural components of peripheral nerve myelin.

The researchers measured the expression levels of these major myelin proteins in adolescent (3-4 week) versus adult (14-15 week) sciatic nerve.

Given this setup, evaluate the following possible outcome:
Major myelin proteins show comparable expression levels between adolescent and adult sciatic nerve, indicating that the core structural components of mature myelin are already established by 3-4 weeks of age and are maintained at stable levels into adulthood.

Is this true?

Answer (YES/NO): NO